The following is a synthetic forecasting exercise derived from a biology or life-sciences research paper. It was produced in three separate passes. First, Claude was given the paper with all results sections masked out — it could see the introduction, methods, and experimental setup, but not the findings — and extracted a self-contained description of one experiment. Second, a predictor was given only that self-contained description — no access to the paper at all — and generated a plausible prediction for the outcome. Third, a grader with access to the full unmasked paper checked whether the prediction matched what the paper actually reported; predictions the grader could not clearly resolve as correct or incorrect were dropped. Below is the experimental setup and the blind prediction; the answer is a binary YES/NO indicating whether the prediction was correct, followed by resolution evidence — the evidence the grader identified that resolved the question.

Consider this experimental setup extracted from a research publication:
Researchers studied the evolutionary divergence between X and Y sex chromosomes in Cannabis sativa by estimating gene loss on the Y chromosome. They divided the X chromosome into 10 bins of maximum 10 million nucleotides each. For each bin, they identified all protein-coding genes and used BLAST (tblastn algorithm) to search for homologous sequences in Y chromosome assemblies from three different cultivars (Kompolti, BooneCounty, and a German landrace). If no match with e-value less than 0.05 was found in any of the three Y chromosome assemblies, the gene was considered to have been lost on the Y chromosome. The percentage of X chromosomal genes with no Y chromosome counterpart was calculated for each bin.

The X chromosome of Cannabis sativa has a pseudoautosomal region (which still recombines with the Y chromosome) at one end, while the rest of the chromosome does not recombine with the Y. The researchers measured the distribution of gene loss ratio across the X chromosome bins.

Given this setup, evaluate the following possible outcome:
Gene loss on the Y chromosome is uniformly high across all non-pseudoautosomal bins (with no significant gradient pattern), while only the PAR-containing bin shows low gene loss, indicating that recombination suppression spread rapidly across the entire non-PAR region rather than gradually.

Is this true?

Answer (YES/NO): NO